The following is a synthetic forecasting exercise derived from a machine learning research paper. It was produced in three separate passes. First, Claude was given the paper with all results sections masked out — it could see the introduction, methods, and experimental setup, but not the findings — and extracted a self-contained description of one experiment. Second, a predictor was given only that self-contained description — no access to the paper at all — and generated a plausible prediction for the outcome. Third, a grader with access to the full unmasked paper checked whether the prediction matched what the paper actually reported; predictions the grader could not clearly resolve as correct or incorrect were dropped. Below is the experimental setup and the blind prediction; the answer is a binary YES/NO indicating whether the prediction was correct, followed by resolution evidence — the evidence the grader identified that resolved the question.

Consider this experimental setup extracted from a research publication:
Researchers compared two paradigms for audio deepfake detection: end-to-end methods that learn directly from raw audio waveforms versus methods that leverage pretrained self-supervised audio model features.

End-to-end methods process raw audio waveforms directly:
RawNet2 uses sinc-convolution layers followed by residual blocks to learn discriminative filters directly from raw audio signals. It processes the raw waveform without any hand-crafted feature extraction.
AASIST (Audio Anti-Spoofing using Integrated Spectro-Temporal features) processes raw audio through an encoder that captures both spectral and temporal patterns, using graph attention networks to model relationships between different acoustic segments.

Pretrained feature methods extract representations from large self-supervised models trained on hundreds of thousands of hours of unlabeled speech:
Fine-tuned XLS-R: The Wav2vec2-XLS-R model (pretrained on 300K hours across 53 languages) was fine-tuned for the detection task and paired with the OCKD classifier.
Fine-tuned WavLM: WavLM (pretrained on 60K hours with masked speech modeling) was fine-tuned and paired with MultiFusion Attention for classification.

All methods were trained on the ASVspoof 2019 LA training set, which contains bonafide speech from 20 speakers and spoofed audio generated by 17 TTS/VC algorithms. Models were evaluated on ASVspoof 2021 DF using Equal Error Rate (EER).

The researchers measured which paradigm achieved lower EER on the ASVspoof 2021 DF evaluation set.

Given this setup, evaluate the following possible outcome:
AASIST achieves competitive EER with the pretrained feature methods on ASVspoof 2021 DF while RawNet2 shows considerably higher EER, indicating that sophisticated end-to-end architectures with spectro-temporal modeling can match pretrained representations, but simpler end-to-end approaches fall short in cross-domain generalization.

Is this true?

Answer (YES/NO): NO